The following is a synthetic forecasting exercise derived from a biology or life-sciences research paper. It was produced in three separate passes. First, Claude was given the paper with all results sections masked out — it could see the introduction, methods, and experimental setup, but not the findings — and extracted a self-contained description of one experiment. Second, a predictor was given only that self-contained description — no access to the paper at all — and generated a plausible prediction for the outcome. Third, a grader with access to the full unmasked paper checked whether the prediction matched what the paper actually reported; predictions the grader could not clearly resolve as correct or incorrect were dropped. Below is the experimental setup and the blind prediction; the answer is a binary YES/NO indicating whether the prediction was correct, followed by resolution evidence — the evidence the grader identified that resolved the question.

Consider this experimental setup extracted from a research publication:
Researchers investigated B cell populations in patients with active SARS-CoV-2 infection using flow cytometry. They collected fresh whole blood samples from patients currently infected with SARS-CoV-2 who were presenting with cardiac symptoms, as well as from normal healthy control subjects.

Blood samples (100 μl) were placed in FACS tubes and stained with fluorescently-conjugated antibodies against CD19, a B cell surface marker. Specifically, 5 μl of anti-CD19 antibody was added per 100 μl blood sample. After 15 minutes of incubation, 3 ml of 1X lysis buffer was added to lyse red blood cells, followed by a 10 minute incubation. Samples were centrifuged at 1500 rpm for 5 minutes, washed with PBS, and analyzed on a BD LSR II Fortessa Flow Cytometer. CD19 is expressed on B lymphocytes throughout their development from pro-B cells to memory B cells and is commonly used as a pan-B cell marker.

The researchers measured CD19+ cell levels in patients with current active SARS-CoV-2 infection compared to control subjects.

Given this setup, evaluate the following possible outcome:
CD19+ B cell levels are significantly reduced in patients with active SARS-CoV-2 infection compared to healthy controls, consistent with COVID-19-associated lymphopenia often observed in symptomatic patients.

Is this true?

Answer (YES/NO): NO